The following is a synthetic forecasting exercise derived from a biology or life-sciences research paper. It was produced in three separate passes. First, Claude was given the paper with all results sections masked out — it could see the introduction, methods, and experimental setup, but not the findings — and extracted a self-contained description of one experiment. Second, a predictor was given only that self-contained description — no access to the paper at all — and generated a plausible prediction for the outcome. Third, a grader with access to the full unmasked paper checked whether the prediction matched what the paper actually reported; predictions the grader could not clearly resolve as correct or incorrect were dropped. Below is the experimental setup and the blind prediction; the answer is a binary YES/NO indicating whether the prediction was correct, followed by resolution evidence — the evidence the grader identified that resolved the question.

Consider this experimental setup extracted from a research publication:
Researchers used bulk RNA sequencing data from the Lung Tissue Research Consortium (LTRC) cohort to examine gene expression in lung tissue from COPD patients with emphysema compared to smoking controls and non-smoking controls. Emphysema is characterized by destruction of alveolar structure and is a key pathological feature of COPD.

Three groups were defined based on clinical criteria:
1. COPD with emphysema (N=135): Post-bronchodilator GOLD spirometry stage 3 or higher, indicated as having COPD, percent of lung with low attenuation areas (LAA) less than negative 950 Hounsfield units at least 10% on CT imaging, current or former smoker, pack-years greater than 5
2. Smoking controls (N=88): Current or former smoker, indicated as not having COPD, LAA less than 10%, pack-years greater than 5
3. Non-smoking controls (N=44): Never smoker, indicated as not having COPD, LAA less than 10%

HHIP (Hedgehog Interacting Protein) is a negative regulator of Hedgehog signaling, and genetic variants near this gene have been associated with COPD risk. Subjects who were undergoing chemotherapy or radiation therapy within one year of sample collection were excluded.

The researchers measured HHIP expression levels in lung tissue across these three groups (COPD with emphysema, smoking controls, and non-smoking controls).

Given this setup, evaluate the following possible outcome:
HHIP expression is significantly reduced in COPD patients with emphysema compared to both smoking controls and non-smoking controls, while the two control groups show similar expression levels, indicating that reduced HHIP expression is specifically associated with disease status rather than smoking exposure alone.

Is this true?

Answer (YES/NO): NO